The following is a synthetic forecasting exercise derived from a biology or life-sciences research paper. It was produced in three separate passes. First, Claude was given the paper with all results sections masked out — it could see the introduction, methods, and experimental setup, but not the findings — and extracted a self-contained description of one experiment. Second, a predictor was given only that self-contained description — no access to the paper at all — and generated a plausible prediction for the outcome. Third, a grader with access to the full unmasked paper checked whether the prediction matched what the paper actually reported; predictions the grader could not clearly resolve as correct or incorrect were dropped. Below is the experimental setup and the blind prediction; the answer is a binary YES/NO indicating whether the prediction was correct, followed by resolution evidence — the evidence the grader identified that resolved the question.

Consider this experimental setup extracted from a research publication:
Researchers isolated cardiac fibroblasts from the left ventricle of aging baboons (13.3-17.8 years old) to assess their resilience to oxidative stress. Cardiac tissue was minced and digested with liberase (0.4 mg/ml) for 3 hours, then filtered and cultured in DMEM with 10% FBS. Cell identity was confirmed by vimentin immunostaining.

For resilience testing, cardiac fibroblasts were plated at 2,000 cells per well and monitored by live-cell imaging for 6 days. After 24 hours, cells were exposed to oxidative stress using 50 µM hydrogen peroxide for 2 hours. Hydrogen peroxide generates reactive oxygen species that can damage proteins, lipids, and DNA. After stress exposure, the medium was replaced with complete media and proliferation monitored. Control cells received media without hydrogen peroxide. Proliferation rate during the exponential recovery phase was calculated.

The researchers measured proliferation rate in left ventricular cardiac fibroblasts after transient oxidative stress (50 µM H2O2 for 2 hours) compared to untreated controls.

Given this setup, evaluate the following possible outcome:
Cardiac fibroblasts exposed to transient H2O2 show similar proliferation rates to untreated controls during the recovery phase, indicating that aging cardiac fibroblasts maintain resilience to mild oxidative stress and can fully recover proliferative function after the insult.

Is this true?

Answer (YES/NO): YES